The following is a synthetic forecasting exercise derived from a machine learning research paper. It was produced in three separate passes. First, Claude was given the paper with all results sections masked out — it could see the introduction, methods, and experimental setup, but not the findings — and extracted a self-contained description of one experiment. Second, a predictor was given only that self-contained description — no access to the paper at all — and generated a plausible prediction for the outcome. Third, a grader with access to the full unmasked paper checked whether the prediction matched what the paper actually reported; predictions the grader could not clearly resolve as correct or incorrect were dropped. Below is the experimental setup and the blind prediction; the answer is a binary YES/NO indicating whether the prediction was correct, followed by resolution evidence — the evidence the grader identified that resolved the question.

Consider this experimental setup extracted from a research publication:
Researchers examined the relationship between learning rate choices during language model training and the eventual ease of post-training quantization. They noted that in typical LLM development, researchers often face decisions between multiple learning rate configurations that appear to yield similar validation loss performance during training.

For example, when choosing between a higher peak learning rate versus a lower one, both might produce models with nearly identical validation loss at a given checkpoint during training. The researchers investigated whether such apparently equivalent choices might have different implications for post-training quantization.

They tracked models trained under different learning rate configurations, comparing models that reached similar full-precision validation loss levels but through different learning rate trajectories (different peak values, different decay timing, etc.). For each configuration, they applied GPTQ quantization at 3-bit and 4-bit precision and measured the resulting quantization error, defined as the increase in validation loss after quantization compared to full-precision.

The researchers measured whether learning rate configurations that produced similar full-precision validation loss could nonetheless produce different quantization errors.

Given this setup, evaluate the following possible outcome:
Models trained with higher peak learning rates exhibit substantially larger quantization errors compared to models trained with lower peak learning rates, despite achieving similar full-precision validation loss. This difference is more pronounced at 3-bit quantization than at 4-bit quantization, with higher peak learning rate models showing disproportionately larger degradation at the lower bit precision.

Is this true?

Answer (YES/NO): NO